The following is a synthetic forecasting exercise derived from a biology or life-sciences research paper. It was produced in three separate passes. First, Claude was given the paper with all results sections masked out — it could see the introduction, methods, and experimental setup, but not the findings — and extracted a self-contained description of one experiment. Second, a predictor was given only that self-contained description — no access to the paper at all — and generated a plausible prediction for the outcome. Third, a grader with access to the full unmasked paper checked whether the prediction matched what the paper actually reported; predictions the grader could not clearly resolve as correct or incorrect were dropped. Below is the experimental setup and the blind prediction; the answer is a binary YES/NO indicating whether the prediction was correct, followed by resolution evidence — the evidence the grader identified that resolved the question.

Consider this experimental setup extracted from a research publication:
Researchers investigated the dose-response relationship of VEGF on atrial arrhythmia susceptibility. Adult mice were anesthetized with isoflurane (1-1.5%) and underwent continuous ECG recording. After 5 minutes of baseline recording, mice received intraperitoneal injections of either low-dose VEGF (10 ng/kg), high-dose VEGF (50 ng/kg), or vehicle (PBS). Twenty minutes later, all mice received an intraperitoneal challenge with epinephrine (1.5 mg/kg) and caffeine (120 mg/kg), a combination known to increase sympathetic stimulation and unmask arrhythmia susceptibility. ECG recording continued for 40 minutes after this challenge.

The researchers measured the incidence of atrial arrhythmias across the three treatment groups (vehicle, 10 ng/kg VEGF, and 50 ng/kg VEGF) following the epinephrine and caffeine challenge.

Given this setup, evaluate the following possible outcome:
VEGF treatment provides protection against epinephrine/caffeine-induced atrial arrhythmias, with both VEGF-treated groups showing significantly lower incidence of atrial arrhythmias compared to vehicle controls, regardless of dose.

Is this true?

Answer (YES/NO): NO